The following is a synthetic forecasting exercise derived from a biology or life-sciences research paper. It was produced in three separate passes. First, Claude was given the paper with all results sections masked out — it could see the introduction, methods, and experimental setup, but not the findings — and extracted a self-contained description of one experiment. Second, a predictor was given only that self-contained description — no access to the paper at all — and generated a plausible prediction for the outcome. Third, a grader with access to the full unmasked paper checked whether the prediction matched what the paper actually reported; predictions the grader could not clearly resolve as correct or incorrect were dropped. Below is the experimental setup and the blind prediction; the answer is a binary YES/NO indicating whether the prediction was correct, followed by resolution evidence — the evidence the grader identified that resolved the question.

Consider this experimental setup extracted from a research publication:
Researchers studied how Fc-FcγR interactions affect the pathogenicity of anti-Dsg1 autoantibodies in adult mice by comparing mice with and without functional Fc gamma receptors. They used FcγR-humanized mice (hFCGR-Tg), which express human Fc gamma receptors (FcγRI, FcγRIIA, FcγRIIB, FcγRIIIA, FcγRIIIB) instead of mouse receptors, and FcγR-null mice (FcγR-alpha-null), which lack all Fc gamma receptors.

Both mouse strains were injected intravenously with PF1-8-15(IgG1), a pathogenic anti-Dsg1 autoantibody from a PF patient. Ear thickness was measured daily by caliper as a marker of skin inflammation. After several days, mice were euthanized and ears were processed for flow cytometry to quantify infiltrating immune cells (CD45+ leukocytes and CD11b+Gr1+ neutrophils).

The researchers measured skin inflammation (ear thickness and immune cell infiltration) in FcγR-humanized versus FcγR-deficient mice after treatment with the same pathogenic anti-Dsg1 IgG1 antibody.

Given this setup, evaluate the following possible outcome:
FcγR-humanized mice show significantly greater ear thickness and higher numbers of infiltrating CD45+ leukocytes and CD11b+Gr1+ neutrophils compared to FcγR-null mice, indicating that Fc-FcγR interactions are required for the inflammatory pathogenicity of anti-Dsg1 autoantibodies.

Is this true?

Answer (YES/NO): NO